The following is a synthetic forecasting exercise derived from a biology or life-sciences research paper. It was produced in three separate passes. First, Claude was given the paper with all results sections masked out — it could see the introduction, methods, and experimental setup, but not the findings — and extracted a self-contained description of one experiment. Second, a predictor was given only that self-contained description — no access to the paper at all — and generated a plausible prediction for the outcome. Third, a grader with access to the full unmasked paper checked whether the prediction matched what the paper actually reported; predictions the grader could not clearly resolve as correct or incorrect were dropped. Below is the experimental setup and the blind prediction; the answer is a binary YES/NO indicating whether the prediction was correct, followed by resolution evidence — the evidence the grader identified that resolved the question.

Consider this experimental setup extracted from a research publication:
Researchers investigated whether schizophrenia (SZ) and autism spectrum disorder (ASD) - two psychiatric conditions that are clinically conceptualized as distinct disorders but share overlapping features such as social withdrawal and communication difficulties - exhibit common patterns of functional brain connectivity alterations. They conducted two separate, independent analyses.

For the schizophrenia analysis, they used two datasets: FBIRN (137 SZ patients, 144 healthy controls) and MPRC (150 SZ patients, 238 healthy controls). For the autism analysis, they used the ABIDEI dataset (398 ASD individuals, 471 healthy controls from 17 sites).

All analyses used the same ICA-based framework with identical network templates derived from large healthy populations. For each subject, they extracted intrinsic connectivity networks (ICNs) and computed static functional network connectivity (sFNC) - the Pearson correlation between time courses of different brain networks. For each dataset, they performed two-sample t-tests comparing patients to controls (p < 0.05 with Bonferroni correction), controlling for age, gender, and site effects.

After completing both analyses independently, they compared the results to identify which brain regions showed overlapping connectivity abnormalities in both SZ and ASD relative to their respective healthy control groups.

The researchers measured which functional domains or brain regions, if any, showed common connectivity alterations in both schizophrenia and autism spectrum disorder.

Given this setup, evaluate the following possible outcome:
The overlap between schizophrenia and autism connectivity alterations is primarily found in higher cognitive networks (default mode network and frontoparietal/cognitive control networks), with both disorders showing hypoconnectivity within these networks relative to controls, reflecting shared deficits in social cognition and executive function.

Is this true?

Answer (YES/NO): NO